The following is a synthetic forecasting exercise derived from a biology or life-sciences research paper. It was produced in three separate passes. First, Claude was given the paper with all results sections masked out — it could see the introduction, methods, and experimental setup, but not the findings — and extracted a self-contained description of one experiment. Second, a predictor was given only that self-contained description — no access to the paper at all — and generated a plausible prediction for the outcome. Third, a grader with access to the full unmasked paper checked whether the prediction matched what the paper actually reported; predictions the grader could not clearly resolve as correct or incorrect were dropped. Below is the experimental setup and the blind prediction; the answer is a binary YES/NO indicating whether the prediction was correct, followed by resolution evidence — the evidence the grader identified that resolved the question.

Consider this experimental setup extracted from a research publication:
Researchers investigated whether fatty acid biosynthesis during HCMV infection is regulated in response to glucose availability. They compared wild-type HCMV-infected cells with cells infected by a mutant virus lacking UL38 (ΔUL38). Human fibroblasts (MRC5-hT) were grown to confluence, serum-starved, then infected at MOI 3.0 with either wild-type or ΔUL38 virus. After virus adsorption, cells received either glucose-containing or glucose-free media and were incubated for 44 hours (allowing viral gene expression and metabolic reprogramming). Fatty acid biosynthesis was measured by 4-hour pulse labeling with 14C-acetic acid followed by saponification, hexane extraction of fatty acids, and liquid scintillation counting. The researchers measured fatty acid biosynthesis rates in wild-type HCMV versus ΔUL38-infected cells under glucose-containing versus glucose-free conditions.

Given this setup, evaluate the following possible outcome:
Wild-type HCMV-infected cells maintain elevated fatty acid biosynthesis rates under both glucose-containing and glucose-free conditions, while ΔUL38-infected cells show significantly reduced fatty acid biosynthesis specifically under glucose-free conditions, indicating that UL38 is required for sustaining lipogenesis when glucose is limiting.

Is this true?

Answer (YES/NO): NO